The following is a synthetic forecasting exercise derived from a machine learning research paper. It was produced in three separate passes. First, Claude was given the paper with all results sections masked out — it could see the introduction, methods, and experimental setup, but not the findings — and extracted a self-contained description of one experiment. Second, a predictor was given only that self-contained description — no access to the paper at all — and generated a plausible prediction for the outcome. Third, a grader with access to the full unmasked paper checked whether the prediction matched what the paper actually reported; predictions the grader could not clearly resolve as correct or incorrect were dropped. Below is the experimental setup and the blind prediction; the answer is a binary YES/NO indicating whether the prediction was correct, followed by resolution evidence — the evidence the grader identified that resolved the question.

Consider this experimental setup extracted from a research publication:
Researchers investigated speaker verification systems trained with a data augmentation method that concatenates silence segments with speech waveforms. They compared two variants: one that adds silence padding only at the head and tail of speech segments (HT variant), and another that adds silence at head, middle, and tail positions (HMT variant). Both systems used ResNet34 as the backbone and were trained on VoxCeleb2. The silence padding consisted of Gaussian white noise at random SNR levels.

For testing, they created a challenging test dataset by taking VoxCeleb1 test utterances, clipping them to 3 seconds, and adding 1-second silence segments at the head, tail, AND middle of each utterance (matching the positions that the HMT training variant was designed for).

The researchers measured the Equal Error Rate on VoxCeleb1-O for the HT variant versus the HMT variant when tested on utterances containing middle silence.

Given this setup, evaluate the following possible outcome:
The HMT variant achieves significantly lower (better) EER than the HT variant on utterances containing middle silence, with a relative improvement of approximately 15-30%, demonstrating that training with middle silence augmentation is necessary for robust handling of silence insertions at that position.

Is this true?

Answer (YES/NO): NO